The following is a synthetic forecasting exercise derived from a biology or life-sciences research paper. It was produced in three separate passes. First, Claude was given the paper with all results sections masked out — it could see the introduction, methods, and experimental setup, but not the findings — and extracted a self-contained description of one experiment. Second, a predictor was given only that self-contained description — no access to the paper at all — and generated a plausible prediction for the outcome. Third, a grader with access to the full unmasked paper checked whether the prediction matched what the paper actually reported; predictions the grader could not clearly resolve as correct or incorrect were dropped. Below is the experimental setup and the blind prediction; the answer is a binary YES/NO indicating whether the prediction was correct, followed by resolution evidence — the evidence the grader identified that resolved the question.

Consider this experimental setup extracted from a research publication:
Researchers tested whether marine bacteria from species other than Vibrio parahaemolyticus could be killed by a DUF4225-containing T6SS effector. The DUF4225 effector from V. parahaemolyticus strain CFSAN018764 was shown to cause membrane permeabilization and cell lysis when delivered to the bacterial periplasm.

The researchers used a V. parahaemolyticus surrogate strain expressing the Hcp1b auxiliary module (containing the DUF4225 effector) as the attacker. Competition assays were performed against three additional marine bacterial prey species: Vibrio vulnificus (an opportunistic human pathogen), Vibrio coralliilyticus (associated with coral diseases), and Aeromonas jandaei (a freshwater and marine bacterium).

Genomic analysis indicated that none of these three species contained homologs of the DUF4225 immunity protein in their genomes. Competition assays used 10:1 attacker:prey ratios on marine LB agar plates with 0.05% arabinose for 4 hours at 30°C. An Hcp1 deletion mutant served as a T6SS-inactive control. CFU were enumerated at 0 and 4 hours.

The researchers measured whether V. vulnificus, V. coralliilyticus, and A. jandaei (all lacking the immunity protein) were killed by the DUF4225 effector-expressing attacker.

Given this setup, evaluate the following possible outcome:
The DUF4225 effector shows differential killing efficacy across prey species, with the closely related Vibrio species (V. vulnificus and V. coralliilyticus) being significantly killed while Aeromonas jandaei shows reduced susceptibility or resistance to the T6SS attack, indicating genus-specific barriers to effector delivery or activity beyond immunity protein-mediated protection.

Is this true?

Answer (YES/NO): NO